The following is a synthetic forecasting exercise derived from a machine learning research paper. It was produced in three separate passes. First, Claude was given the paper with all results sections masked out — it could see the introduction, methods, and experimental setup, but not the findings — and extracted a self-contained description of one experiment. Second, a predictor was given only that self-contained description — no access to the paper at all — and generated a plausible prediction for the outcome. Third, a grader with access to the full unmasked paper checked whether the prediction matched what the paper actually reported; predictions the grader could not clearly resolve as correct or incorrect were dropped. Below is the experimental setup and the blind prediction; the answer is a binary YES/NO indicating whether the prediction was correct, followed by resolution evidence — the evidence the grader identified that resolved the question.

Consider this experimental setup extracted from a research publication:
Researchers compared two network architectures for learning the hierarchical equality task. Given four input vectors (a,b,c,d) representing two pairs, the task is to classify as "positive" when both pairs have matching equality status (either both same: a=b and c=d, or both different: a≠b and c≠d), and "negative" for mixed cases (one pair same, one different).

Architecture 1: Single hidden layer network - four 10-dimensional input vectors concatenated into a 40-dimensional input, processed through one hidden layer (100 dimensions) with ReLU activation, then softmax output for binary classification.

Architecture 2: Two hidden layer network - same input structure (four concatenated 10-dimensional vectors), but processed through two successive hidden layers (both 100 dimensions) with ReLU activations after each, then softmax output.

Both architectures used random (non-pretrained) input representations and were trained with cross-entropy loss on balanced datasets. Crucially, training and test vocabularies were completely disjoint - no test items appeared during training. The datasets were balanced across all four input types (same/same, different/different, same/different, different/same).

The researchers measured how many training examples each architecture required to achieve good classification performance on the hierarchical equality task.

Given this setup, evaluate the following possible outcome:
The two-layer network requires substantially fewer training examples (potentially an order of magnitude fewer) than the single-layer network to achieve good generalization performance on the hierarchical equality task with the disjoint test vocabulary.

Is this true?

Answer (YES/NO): YES